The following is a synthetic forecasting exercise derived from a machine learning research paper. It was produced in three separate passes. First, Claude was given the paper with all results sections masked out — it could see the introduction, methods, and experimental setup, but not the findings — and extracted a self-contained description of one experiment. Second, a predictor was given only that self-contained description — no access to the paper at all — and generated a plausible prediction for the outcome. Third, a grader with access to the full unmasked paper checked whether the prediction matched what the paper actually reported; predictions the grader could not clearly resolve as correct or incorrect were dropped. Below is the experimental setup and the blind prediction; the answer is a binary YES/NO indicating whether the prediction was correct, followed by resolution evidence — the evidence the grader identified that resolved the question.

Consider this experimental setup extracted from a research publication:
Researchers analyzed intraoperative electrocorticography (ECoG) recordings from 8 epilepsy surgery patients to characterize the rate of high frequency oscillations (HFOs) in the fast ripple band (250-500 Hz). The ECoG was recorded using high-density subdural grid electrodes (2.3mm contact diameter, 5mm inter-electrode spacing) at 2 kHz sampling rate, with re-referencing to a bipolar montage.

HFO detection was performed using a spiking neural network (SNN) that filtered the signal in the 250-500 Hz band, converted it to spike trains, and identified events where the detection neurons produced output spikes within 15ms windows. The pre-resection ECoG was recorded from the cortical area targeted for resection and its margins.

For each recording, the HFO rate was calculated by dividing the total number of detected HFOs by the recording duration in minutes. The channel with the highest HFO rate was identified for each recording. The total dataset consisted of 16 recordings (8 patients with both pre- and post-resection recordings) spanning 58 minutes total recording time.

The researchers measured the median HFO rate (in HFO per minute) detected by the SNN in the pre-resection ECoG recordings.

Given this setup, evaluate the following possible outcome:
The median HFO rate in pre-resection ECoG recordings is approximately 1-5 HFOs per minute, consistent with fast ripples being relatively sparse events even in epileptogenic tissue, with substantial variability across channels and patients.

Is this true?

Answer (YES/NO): NO